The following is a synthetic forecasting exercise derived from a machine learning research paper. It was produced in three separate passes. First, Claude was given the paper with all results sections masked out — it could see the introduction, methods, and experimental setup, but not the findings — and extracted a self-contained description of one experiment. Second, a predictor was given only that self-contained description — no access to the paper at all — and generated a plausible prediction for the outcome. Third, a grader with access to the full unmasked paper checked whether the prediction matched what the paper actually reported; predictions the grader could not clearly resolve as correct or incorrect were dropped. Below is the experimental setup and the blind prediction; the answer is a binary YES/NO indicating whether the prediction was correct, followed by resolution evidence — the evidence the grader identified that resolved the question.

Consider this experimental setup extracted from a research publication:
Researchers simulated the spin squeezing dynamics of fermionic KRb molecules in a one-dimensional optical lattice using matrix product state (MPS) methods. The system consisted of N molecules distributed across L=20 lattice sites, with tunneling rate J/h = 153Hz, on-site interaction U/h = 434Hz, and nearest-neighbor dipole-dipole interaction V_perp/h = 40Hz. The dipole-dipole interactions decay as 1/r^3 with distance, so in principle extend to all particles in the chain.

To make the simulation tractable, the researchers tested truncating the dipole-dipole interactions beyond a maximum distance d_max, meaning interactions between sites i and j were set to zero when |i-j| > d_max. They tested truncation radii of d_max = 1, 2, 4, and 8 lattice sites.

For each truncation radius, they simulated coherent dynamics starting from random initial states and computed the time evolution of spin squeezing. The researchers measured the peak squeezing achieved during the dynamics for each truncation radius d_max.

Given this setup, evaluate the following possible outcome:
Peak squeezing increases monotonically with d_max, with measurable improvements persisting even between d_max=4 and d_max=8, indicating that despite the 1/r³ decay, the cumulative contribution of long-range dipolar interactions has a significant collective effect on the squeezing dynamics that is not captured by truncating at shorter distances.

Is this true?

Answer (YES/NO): NO